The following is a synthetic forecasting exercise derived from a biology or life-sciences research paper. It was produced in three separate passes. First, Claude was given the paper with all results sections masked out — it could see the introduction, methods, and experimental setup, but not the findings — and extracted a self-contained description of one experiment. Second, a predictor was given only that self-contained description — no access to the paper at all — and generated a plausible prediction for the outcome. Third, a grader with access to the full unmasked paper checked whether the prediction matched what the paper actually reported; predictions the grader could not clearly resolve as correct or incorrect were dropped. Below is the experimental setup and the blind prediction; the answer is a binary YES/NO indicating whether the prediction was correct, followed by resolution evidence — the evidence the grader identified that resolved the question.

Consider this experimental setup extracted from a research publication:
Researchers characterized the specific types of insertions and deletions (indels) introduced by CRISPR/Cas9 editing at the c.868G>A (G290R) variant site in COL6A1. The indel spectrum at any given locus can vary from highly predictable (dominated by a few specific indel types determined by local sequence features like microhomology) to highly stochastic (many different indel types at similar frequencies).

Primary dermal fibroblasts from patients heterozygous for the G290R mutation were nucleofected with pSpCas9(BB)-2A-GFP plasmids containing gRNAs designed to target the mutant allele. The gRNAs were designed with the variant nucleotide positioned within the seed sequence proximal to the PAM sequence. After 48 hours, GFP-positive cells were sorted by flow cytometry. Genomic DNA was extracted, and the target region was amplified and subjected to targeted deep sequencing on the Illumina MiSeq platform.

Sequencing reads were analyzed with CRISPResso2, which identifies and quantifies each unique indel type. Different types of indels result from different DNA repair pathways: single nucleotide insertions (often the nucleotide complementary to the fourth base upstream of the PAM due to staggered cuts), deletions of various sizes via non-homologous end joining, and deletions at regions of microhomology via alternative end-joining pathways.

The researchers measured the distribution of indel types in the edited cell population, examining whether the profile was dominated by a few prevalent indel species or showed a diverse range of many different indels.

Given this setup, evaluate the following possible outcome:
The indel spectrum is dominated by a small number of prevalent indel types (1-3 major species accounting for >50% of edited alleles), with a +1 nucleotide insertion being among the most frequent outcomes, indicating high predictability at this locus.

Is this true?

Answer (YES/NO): NO